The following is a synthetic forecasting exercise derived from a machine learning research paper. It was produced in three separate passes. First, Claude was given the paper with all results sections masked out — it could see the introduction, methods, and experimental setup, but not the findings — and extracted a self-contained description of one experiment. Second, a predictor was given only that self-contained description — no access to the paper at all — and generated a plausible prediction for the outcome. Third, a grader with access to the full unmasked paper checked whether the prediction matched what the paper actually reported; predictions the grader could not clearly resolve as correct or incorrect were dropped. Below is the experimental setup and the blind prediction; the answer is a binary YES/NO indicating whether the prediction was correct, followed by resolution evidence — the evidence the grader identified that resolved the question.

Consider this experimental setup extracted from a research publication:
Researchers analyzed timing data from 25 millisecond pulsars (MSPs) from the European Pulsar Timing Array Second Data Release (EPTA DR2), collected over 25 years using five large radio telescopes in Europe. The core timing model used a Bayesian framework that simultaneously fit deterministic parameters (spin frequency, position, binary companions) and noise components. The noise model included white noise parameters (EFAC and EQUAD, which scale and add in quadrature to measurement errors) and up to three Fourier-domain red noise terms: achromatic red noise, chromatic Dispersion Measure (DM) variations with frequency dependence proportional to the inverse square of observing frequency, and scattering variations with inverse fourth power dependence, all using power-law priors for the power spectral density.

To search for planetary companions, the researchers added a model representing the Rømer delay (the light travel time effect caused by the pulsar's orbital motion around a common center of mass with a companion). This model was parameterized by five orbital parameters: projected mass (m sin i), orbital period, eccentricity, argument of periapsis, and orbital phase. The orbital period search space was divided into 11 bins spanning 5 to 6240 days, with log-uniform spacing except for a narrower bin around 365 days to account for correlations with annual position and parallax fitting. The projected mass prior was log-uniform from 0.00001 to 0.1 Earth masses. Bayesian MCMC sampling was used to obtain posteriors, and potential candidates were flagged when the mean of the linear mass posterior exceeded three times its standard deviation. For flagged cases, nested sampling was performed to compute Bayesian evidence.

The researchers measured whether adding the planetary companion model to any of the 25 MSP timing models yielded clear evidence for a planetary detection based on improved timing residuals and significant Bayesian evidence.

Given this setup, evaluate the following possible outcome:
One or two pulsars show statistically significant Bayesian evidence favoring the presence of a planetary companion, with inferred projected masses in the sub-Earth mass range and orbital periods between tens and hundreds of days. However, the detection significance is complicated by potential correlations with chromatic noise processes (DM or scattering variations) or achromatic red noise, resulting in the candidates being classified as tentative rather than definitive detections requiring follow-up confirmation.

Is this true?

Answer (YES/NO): NO